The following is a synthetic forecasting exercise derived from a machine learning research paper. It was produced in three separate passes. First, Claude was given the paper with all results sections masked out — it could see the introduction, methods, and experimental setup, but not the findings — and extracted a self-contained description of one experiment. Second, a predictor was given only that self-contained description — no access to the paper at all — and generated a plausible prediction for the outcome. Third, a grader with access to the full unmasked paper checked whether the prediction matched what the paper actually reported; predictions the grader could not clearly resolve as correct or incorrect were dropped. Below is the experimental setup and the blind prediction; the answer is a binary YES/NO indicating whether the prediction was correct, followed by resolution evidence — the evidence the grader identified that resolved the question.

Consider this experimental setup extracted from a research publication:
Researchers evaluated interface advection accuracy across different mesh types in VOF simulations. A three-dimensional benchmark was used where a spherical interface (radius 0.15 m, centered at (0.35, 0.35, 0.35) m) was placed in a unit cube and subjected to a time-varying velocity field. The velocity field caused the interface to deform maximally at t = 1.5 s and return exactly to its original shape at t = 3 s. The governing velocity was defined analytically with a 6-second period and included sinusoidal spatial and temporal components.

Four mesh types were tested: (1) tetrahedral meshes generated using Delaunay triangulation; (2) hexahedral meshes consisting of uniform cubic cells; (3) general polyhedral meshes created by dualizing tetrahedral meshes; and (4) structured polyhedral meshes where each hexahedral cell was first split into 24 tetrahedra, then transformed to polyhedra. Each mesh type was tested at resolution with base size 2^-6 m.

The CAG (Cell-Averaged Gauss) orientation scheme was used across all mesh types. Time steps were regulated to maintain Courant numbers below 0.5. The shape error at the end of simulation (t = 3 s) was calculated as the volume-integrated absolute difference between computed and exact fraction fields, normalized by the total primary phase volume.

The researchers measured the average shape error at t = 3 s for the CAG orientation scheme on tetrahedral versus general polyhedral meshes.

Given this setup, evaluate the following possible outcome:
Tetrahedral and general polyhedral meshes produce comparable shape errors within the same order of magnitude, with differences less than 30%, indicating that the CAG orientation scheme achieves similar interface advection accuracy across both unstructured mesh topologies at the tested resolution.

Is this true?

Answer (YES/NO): YES